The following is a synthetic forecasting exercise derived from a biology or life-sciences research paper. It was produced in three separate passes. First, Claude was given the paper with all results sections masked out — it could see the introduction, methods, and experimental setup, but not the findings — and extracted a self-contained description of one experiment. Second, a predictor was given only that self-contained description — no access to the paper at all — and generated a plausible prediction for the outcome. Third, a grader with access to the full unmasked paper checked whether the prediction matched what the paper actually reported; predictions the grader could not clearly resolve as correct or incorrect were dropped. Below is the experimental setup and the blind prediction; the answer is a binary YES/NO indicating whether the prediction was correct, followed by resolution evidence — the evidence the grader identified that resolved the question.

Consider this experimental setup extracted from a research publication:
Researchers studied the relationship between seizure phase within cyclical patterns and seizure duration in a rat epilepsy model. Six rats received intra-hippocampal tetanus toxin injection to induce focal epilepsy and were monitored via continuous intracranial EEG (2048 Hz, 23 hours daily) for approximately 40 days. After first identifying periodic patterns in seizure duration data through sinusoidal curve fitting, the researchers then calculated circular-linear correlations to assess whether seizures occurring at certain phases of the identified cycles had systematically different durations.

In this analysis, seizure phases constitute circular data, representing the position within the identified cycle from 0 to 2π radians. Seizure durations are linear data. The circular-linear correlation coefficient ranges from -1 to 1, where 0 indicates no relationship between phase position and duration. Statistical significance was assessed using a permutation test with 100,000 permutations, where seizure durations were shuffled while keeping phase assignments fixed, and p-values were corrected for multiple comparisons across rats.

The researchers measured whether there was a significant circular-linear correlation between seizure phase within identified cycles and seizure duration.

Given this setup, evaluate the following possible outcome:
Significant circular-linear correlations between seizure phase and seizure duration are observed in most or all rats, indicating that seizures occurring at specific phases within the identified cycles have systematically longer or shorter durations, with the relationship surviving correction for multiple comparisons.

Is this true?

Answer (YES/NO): YES